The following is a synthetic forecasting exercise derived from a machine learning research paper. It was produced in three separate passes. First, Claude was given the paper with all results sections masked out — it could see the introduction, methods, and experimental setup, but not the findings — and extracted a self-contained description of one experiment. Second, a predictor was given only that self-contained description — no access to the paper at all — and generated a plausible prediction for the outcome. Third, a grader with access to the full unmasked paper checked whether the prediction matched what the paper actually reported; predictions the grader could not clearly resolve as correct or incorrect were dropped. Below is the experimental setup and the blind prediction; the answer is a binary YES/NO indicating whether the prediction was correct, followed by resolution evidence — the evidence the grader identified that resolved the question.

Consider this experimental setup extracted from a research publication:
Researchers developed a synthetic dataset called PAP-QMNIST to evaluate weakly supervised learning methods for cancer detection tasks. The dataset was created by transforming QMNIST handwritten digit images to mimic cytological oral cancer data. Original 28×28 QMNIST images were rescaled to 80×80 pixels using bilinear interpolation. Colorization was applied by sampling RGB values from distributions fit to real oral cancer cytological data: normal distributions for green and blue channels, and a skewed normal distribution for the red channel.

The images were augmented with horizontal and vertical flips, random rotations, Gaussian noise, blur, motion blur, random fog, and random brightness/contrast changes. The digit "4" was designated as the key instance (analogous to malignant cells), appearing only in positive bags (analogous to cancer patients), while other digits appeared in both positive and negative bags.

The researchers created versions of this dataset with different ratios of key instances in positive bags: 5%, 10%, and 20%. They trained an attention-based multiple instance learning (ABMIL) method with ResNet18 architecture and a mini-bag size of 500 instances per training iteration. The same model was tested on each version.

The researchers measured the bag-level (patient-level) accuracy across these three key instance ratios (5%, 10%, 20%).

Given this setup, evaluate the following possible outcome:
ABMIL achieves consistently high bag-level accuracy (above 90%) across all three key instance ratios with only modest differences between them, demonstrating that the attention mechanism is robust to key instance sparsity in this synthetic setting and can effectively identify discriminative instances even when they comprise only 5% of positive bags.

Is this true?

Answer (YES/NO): NO